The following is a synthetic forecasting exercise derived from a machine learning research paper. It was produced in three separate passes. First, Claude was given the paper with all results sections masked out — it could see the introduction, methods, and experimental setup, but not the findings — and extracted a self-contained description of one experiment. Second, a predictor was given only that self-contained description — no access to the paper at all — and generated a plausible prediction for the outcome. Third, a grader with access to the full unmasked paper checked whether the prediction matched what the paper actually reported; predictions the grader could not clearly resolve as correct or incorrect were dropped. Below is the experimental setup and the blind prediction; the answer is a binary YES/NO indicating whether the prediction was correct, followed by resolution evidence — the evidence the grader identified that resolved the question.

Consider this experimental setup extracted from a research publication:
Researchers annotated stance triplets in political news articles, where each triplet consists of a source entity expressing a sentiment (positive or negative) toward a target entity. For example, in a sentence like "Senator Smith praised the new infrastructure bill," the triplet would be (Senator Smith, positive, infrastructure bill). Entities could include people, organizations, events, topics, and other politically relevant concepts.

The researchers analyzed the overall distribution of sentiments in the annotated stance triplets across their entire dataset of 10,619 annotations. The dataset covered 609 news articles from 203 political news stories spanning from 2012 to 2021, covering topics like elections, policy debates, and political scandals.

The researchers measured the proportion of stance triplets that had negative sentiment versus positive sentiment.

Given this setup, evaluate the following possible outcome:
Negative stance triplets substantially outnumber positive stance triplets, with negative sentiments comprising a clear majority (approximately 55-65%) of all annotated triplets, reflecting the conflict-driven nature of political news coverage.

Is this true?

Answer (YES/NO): YES